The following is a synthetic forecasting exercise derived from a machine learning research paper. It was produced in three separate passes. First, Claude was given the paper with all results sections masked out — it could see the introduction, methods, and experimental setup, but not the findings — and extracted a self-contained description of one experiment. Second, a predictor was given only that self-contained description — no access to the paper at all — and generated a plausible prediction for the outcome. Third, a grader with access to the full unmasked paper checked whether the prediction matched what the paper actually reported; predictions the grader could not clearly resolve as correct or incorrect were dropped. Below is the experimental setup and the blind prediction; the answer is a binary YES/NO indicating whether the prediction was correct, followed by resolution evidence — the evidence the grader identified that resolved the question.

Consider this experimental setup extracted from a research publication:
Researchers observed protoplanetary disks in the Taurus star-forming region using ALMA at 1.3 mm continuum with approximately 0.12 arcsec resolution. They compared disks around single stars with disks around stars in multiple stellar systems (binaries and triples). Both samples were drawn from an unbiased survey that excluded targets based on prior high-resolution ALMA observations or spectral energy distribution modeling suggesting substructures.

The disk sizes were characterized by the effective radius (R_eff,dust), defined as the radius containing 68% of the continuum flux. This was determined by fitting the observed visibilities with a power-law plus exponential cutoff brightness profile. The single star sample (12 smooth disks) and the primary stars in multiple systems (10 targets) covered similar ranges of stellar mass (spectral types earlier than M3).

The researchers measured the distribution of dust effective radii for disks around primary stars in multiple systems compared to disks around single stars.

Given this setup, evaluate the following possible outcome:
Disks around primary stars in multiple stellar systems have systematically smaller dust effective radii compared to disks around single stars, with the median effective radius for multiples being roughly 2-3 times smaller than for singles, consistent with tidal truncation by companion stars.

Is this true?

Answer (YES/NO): NO